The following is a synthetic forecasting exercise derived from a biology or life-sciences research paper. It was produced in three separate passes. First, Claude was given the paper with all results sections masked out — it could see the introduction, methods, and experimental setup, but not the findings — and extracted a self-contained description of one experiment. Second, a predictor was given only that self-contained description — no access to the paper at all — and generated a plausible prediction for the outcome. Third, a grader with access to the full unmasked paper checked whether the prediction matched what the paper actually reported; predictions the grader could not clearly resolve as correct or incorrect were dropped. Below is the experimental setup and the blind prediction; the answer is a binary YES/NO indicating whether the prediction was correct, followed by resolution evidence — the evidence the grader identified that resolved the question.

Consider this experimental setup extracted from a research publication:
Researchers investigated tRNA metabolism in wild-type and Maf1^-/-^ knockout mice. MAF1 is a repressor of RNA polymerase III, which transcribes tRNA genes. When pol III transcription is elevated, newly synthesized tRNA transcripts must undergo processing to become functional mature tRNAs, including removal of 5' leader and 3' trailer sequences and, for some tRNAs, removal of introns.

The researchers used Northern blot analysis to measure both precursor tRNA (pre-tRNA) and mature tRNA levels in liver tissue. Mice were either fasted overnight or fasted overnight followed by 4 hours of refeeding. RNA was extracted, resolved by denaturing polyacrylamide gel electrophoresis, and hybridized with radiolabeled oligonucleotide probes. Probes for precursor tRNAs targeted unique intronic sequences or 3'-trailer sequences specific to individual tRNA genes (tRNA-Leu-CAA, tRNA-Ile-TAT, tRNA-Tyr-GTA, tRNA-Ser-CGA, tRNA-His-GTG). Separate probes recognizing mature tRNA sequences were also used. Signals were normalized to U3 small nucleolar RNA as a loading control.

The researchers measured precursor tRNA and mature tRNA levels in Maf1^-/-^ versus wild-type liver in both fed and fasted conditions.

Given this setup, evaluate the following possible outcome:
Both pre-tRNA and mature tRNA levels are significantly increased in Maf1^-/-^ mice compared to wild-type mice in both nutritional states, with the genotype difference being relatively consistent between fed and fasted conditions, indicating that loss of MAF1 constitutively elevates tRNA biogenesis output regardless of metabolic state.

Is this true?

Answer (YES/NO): NO